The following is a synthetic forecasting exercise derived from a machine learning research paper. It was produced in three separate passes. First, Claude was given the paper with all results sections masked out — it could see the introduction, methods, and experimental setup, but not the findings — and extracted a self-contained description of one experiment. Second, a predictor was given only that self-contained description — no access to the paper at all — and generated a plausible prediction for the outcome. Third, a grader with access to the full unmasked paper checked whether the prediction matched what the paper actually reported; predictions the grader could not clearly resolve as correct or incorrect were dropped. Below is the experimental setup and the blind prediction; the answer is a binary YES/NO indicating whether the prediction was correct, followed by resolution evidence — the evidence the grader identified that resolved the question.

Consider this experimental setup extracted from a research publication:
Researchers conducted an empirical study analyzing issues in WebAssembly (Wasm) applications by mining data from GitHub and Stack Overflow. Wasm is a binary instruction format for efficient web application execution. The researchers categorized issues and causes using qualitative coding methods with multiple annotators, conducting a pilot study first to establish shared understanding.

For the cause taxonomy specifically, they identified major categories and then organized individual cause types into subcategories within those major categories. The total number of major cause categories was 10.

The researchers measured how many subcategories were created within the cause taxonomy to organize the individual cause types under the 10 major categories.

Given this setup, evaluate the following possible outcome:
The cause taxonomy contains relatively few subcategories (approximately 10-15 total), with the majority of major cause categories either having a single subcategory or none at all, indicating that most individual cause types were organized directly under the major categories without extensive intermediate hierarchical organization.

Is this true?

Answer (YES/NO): NO